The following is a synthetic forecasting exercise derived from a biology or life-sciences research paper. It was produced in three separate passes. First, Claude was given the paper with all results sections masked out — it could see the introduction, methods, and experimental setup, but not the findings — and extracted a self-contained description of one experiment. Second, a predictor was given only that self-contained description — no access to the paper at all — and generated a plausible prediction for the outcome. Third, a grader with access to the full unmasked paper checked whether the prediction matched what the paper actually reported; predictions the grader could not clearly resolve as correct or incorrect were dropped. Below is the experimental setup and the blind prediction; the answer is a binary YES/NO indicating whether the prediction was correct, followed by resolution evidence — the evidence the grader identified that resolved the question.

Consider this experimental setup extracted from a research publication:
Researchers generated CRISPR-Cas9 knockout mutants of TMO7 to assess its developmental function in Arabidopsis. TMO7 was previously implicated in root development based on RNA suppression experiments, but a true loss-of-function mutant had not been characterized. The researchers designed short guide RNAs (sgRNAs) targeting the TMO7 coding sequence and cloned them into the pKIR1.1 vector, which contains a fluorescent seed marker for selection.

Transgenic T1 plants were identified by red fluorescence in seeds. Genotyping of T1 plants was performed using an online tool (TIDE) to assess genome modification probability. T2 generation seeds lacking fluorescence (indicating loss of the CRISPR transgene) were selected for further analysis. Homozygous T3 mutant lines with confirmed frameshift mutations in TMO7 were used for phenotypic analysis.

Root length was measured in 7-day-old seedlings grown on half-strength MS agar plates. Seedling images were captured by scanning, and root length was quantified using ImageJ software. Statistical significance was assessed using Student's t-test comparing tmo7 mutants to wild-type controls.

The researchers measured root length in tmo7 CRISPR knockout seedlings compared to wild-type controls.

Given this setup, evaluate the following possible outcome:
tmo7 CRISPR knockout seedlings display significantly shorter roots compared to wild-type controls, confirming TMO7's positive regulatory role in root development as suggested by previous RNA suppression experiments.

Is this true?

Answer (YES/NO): YES